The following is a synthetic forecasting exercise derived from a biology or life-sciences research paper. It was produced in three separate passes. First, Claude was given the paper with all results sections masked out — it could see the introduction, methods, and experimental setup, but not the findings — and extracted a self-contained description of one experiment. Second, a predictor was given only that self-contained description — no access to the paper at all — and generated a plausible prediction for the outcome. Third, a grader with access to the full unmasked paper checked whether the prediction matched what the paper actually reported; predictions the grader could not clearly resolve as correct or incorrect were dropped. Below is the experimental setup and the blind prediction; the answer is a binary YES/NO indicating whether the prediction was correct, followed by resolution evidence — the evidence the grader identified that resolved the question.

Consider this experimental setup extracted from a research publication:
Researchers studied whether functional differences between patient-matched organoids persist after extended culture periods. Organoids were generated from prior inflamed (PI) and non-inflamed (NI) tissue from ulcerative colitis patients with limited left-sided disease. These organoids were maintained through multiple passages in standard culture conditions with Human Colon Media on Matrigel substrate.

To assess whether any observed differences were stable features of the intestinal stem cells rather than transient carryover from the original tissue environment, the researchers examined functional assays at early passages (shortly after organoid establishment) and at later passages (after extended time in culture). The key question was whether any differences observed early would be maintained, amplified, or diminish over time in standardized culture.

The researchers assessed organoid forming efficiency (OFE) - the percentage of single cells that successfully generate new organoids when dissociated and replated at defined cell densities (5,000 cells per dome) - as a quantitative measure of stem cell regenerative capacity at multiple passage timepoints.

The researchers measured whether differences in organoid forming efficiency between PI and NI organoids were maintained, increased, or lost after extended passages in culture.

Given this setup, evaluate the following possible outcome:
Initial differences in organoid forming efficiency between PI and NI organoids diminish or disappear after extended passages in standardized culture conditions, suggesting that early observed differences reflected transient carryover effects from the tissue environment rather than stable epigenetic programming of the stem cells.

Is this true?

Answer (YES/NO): NO